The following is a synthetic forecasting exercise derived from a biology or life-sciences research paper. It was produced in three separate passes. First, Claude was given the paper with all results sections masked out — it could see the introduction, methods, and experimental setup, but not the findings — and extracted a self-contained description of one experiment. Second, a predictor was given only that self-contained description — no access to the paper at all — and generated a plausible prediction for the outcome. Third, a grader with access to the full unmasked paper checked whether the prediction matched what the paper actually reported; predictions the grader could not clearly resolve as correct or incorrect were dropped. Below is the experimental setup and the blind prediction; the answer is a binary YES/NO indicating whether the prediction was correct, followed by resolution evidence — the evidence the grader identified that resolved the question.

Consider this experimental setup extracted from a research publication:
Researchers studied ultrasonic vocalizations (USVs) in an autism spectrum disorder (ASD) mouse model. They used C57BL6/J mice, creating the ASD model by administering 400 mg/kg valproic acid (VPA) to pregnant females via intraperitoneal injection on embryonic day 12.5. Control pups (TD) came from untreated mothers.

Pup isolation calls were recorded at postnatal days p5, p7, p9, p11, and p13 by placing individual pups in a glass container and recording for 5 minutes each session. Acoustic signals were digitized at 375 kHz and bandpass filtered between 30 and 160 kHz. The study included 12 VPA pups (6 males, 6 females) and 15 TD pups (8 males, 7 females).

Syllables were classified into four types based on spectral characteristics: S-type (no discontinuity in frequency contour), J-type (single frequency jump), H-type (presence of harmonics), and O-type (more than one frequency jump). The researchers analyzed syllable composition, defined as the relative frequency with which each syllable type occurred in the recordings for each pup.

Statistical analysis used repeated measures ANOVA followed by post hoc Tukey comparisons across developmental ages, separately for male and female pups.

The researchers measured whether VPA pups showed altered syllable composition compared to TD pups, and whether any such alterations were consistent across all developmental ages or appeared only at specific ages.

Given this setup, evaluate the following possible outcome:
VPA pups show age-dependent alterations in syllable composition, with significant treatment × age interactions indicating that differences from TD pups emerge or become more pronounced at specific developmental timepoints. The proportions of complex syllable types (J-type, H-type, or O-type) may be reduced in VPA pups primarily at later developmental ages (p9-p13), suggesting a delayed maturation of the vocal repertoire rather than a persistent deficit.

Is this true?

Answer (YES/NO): NO